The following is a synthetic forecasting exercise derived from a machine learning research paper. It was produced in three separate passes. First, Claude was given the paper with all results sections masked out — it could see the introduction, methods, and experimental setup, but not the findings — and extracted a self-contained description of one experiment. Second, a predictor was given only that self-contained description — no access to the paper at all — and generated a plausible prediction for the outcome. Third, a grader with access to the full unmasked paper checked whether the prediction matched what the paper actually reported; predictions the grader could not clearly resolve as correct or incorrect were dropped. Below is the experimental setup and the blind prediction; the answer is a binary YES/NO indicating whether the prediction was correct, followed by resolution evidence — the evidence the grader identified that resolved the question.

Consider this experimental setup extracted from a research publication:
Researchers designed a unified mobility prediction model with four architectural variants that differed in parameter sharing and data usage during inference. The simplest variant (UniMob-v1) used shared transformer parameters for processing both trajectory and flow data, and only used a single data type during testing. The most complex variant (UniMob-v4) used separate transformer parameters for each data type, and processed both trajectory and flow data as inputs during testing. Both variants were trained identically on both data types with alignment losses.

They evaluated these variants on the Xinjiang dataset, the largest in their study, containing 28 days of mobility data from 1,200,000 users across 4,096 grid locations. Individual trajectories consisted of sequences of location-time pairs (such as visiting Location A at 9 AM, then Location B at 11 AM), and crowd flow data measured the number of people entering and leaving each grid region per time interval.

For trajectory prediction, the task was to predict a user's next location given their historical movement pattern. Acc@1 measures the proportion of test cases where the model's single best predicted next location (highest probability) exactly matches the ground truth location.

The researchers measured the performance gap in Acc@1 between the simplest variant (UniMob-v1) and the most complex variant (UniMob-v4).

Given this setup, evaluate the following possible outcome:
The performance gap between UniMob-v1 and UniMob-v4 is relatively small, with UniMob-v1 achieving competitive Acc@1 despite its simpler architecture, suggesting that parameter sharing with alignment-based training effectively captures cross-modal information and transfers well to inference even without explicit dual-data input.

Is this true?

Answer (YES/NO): YES